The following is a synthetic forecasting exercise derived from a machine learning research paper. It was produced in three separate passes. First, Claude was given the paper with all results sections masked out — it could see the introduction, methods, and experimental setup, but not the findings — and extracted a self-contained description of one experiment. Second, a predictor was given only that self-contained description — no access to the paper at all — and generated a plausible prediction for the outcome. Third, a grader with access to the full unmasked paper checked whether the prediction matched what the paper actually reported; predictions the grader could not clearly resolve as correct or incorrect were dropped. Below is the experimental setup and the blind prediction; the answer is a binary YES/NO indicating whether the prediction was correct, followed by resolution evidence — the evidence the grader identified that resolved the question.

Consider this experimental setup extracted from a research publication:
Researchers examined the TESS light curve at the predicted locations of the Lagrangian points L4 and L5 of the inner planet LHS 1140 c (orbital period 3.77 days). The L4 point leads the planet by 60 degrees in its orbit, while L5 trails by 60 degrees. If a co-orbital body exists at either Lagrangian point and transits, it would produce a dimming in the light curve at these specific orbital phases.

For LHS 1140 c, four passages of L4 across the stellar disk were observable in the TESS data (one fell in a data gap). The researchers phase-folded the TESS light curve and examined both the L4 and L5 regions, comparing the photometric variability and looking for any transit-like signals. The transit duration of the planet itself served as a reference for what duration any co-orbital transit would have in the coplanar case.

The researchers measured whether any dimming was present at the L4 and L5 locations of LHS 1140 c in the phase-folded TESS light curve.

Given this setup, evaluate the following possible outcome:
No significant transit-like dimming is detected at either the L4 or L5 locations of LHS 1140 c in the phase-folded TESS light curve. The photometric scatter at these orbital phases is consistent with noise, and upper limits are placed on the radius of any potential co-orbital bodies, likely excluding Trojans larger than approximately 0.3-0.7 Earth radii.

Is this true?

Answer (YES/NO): NO